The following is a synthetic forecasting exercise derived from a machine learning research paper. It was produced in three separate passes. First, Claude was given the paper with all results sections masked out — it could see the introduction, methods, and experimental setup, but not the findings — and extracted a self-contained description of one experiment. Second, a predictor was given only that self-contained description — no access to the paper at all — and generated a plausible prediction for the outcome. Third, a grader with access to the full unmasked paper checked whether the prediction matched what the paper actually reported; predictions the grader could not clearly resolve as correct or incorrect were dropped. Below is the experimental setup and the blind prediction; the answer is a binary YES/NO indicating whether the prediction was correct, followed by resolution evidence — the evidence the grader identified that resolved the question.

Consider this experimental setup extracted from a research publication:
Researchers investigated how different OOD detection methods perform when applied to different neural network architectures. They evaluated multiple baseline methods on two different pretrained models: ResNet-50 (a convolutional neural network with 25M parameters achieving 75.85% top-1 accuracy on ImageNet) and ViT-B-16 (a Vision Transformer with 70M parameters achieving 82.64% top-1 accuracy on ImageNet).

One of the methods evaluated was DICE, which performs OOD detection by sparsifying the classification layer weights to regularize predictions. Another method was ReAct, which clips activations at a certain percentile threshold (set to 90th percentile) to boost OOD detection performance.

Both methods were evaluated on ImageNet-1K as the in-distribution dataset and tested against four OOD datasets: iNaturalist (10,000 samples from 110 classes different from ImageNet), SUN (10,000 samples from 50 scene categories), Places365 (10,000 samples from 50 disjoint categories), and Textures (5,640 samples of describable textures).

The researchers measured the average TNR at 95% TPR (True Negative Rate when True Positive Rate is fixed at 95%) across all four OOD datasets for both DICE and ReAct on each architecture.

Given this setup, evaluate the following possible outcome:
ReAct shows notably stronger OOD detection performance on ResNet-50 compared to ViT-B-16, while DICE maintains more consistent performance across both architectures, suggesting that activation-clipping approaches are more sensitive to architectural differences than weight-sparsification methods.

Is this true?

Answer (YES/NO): NO